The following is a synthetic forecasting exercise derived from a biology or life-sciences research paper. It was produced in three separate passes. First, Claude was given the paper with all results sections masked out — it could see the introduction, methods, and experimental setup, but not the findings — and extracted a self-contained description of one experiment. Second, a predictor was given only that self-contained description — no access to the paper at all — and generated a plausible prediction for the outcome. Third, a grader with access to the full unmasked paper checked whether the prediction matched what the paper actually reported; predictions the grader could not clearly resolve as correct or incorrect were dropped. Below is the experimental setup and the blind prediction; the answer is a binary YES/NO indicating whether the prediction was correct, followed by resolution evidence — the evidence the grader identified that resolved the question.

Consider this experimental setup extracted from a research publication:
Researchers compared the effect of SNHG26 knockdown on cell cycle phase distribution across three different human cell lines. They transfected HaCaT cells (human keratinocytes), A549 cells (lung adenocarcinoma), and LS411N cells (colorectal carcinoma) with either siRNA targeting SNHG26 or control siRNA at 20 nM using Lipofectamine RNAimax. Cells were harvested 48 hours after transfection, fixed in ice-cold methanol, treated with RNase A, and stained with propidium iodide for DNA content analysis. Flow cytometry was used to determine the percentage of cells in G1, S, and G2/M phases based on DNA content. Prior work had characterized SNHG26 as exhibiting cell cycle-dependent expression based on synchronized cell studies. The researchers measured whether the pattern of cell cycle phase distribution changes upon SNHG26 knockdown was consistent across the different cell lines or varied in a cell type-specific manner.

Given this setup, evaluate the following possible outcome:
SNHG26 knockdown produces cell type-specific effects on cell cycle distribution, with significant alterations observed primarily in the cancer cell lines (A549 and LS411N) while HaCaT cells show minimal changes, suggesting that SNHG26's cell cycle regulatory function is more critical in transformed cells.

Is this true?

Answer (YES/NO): NO